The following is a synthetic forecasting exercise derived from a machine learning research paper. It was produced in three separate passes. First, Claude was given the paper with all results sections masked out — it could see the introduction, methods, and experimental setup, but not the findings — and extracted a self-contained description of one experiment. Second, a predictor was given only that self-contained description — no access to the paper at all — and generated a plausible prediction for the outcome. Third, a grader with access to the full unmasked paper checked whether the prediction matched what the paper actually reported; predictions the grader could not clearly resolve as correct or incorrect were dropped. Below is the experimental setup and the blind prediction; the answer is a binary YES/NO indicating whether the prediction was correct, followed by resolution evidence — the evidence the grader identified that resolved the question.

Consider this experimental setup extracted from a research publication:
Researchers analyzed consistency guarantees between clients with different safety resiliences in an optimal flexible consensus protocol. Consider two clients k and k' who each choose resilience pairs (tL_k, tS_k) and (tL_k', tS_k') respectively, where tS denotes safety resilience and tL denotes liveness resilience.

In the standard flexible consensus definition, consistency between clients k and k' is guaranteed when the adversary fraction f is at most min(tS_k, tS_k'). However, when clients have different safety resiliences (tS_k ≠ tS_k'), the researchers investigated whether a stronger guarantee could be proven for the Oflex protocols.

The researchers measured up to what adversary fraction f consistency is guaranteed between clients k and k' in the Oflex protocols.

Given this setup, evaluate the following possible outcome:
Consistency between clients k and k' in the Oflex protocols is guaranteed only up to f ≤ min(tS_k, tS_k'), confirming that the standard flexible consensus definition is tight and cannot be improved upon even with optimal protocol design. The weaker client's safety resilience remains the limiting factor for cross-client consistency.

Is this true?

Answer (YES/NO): NO